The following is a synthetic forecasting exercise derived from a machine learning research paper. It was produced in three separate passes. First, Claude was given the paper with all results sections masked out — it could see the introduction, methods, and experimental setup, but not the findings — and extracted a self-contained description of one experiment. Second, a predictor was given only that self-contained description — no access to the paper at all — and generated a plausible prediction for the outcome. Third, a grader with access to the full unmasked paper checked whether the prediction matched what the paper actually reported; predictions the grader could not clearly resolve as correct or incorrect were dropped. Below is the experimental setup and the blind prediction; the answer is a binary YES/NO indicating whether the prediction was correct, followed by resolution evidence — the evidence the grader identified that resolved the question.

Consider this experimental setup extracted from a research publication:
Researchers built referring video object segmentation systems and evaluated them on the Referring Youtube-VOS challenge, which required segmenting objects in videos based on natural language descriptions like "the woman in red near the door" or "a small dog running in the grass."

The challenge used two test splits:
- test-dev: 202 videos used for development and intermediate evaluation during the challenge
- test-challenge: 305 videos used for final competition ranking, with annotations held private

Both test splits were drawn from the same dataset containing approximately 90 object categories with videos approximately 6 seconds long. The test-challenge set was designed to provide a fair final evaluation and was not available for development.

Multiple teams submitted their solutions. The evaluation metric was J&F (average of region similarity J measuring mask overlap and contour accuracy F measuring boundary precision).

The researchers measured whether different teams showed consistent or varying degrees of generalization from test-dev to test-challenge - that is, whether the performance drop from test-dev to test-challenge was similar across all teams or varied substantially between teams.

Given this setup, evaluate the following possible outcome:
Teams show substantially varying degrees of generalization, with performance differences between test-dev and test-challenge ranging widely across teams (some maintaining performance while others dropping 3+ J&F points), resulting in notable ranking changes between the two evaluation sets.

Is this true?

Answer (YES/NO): YES